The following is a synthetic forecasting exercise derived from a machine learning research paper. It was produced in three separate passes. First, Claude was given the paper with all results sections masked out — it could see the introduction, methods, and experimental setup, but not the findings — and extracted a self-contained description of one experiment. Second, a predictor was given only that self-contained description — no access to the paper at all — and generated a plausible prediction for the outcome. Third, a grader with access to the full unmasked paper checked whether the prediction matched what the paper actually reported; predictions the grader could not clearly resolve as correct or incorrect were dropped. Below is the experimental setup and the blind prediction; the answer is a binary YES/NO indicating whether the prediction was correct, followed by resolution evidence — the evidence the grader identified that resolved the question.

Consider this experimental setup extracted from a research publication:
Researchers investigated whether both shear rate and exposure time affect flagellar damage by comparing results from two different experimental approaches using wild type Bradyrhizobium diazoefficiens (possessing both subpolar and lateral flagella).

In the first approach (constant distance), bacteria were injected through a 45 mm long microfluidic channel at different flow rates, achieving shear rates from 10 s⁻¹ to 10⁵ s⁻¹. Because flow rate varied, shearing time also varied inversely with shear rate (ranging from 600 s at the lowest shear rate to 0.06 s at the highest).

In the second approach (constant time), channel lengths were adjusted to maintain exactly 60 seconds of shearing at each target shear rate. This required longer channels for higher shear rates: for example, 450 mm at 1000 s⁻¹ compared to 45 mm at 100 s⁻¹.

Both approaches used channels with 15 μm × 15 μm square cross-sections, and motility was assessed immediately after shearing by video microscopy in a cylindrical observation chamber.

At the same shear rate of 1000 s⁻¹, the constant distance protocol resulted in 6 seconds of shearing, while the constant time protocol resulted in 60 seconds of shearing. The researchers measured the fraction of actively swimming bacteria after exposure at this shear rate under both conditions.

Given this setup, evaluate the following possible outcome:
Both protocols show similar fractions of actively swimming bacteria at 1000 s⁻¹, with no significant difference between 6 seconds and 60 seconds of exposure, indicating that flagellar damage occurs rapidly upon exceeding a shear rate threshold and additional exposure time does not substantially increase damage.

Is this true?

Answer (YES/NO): NO